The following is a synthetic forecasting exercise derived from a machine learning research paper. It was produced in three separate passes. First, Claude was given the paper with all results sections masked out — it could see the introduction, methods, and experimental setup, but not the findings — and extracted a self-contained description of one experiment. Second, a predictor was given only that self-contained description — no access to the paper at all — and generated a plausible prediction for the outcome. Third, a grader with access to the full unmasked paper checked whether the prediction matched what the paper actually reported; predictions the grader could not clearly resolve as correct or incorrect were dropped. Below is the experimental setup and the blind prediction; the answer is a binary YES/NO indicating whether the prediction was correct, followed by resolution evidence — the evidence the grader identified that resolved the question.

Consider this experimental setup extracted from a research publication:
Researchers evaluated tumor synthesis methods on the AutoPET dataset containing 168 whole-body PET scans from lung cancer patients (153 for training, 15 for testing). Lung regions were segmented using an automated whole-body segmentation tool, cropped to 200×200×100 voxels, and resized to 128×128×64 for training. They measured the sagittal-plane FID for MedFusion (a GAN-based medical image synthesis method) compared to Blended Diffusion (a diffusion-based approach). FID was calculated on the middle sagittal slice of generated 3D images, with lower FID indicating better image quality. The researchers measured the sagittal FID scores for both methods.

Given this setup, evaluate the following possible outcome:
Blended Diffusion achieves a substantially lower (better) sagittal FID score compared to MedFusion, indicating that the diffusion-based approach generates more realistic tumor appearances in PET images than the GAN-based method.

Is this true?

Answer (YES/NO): YES